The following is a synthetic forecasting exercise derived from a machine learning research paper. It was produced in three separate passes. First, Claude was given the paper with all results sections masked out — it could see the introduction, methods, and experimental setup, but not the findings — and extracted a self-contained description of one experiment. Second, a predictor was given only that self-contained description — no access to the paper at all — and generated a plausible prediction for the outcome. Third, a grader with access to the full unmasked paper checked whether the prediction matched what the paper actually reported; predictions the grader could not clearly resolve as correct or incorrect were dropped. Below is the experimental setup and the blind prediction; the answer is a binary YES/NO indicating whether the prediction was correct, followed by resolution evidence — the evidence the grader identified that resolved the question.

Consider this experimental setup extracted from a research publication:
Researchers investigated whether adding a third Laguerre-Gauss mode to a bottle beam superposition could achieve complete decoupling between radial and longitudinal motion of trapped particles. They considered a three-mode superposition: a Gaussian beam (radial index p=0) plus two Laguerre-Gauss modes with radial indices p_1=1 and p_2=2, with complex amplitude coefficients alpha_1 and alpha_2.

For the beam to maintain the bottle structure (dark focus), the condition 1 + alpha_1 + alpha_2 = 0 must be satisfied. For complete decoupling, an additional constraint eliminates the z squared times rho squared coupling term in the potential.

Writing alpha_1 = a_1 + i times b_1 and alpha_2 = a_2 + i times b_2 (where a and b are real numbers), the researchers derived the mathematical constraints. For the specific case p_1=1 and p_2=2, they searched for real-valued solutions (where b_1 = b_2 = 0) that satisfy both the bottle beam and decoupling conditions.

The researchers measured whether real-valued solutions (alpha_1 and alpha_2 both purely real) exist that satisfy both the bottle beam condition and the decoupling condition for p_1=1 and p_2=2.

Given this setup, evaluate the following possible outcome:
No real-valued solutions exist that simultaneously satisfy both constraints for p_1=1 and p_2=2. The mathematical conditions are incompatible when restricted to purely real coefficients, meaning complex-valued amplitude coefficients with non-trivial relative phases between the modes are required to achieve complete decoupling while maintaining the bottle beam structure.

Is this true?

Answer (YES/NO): NO